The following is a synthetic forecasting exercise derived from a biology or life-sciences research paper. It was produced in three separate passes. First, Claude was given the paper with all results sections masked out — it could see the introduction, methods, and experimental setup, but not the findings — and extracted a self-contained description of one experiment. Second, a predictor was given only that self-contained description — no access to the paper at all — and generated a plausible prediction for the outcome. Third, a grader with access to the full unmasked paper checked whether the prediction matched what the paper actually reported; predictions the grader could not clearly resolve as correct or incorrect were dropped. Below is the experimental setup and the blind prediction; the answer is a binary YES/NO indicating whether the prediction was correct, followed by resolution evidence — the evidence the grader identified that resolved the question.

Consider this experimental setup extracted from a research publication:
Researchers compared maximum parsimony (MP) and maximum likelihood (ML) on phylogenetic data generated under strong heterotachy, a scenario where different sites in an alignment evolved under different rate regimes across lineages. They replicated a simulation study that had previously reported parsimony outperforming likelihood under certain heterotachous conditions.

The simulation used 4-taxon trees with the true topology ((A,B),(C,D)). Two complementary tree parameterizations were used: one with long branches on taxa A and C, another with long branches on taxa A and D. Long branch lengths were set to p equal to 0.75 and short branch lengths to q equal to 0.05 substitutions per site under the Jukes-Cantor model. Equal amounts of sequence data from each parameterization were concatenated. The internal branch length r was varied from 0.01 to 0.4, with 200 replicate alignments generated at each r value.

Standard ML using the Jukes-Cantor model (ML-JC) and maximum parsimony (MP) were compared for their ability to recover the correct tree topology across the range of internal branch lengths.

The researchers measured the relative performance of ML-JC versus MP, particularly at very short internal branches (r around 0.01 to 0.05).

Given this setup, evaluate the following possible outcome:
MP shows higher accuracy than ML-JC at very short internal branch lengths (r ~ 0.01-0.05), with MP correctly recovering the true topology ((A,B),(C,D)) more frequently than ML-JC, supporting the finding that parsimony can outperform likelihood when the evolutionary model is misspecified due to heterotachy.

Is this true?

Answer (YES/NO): YES